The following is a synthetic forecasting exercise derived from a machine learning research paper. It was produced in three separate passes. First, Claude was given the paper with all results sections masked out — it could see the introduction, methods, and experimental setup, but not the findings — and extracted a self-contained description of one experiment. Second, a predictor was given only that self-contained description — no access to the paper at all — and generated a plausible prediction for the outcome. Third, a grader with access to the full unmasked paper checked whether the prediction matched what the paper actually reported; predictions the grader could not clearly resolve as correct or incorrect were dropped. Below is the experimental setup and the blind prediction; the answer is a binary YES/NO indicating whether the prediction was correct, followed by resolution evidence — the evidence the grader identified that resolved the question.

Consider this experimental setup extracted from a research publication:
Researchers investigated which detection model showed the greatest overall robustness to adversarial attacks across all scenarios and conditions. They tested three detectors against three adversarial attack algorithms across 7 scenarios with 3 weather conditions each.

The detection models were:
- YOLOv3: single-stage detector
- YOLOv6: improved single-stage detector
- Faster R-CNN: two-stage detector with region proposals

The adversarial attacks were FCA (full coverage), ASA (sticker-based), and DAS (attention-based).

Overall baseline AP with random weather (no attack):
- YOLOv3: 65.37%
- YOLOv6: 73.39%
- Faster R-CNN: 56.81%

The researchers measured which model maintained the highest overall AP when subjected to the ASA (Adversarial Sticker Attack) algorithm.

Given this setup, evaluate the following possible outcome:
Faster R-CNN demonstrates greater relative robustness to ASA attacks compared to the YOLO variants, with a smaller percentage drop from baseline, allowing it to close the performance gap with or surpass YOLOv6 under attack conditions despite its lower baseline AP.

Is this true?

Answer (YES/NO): NO